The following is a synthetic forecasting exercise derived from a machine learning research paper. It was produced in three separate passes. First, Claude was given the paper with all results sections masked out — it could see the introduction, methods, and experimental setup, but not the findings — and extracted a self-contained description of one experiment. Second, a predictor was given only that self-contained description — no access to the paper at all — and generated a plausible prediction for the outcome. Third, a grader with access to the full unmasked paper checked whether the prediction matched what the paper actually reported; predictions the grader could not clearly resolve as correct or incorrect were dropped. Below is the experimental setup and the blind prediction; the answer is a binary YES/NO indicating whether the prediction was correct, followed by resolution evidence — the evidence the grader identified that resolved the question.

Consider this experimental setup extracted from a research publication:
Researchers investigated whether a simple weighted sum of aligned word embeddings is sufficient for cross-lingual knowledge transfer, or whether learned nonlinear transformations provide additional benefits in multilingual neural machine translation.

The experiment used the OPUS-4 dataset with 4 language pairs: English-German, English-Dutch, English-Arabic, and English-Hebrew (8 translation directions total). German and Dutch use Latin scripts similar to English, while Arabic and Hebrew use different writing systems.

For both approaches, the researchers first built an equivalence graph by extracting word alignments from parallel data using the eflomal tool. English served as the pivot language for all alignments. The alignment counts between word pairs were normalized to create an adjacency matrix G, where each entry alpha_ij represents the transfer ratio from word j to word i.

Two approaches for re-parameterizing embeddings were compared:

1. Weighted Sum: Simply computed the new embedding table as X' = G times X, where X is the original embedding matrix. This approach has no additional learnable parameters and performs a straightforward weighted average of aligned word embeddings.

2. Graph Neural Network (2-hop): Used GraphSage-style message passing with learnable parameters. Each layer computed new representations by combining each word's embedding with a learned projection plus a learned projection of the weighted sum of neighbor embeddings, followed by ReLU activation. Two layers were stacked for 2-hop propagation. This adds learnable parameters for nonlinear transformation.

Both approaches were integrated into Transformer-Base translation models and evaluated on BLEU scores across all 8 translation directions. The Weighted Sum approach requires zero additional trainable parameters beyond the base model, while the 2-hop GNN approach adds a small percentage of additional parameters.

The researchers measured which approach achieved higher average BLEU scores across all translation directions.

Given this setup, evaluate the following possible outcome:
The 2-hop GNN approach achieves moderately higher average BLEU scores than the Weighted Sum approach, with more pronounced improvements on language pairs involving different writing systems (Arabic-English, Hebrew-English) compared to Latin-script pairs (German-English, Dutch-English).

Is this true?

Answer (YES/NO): YES